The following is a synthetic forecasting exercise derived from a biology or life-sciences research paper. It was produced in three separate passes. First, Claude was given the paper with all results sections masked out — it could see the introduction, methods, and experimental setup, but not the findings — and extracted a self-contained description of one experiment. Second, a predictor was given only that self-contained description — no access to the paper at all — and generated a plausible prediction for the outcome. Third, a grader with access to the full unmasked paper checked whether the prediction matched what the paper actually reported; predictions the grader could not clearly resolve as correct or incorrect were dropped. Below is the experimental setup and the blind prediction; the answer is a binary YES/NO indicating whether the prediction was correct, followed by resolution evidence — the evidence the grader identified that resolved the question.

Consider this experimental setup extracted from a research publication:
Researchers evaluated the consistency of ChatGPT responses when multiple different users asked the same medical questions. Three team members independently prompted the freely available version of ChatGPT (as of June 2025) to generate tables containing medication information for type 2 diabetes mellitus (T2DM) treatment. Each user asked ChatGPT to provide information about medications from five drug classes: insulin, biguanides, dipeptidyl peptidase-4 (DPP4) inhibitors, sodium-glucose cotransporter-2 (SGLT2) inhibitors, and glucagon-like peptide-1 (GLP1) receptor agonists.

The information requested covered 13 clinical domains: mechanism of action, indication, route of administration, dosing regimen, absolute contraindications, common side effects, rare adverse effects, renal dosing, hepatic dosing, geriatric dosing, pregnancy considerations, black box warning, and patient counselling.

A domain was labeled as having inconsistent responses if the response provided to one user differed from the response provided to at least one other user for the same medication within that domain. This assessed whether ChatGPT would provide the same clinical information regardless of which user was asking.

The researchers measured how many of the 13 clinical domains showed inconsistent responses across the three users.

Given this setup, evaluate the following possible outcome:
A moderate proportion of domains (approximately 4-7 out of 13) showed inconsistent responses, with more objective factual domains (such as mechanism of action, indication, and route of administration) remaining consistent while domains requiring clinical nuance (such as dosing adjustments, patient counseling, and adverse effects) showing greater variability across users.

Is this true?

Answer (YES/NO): YES